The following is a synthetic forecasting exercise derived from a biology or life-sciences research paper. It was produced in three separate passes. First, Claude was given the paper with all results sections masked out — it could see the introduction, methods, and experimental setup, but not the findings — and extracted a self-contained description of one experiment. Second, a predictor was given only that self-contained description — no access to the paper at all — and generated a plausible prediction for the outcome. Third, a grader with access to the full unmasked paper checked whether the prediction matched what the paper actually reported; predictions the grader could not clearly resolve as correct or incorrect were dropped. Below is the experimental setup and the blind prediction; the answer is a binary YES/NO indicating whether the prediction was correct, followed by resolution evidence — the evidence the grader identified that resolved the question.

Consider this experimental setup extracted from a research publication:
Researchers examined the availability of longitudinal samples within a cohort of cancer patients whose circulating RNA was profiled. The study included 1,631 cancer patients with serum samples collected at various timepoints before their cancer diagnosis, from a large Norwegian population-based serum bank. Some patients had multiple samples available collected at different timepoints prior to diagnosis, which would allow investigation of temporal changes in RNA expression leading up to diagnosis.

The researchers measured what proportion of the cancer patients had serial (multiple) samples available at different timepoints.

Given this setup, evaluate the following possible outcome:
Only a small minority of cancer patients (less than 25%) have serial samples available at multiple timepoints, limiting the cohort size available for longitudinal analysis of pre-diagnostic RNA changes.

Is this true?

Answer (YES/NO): NO